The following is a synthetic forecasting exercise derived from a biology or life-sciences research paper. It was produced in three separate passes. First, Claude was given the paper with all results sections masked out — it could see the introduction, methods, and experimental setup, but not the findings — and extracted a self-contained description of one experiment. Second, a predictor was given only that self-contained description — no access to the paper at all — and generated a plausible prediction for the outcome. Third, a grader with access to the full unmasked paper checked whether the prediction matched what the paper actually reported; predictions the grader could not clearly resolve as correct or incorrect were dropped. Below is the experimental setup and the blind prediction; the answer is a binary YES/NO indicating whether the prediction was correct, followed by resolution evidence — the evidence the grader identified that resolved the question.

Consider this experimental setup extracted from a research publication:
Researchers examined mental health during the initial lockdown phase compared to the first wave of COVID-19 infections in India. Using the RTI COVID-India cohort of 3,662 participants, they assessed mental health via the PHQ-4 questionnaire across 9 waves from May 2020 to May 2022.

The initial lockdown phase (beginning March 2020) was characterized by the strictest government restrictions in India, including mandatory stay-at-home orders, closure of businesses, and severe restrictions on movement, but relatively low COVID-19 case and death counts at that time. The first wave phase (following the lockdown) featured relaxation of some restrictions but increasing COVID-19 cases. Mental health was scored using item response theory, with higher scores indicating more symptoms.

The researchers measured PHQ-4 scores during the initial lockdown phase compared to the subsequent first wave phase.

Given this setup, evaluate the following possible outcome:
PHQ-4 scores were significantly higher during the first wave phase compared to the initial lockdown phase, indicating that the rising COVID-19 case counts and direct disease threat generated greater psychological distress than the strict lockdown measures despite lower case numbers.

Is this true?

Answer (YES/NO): NO